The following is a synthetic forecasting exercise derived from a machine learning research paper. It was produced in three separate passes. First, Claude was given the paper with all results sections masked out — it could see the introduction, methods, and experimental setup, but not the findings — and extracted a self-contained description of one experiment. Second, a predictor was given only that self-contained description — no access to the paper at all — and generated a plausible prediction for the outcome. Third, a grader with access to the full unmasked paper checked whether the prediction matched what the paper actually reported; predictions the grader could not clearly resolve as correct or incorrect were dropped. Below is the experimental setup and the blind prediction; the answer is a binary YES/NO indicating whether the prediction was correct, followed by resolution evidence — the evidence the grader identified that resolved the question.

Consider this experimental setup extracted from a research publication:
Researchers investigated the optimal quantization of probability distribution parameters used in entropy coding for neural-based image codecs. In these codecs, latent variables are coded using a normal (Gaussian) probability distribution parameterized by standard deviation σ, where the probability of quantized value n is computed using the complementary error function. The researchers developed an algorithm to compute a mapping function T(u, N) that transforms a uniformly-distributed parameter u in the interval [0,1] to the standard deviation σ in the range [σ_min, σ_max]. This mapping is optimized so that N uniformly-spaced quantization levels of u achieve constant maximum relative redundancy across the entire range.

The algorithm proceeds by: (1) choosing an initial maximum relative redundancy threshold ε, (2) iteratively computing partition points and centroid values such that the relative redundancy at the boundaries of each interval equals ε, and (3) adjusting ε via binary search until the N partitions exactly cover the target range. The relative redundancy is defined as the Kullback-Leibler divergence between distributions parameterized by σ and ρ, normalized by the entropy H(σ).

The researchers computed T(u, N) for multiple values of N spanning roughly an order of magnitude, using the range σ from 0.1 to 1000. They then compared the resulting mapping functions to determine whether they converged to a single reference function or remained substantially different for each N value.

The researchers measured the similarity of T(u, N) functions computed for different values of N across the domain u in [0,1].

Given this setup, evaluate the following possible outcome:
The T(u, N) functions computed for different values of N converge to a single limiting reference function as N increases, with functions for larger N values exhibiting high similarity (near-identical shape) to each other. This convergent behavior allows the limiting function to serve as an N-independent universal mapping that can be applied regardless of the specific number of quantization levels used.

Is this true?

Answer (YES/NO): YES